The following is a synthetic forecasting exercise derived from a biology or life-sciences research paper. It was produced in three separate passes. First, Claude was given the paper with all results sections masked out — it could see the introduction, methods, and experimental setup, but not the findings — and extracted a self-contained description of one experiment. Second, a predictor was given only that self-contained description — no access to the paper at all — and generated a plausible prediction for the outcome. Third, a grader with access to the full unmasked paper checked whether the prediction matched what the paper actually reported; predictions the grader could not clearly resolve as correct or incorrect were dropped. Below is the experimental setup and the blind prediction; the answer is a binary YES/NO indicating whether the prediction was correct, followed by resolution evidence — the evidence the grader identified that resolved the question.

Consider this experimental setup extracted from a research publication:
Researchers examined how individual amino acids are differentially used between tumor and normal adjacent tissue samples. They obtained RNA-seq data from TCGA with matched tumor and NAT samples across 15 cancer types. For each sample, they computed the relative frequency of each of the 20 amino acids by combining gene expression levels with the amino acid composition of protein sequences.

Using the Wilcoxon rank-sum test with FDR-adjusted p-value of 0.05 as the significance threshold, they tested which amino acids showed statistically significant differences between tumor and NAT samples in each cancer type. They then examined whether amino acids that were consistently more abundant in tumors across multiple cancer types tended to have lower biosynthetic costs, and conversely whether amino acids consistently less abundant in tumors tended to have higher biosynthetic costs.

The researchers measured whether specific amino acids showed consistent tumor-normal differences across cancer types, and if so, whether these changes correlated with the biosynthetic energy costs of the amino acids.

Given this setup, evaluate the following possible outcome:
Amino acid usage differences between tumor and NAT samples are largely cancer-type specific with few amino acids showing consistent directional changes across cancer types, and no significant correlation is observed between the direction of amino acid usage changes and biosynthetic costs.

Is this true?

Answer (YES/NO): NO